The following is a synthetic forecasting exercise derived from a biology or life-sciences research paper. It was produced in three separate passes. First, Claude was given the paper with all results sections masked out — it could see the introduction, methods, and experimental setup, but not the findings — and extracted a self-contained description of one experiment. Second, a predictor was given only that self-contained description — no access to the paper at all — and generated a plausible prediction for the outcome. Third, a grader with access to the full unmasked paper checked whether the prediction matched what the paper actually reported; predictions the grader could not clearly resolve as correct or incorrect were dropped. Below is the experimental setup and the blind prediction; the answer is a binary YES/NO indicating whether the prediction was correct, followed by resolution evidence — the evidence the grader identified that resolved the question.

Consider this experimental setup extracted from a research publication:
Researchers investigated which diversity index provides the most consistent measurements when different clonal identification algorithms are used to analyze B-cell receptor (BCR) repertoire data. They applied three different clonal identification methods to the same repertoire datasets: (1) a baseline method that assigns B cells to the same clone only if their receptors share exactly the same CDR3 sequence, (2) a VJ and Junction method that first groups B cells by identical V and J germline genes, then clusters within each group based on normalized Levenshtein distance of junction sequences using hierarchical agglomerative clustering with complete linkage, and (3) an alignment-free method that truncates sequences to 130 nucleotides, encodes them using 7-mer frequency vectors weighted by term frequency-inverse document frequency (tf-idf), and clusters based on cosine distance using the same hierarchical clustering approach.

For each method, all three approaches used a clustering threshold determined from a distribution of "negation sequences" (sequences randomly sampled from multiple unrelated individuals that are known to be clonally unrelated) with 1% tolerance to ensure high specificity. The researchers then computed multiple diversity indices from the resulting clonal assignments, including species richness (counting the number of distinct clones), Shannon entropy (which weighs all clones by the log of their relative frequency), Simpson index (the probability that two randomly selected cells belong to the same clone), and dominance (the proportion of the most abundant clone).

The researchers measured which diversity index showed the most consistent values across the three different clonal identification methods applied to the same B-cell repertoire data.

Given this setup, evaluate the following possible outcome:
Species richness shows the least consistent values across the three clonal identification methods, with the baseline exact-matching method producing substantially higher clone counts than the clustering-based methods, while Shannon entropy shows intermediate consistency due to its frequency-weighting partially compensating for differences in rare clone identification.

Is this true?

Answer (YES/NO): NO